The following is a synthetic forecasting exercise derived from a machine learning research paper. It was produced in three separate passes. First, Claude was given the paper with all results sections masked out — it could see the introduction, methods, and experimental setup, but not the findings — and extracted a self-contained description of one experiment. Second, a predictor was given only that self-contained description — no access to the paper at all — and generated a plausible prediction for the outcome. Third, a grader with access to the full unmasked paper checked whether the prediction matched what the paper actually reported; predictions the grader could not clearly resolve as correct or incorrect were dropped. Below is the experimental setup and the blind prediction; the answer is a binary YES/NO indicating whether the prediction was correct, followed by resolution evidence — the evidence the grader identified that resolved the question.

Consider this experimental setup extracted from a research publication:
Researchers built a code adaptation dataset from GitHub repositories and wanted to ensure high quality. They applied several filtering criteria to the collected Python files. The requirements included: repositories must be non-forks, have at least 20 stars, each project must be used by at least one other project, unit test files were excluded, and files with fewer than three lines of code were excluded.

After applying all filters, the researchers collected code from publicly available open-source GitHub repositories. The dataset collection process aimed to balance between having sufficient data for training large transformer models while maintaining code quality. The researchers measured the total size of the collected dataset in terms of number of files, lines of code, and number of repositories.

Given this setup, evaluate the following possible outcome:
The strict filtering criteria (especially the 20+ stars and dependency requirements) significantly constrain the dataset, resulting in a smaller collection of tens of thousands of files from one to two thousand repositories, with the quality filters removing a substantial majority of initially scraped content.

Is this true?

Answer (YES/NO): NO